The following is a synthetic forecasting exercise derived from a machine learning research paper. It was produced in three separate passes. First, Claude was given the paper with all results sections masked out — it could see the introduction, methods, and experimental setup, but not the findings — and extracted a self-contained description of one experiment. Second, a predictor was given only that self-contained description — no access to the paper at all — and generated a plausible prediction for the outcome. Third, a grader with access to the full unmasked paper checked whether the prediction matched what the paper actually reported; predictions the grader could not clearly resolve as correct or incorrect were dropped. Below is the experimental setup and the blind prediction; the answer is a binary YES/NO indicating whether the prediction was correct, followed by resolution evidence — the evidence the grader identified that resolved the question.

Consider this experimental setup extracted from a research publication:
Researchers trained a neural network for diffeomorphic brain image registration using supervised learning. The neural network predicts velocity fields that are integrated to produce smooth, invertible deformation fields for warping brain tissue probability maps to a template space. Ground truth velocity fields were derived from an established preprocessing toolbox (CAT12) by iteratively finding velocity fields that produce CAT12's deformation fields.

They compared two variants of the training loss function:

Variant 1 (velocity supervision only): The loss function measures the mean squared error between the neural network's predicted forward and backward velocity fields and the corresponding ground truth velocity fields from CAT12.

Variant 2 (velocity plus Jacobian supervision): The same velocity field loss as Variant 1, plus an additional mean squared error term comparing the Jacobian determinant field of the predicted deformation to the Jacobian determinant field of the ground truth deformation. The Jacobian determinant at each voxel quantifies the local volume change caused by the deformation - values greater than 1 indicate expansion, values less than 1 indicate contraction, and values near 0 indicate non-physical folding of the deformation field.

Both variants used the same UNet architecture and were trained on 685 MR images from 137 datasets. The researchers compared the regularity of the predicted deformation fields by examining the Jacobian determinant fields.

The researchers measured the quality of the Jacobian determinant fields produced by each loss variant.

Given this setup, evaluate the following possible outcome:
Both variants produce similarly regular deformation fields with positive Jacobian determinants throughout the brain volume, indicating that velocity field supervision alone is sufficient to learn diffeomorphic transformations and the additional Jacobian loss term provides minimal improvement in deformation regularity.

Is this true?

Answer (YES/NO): NO